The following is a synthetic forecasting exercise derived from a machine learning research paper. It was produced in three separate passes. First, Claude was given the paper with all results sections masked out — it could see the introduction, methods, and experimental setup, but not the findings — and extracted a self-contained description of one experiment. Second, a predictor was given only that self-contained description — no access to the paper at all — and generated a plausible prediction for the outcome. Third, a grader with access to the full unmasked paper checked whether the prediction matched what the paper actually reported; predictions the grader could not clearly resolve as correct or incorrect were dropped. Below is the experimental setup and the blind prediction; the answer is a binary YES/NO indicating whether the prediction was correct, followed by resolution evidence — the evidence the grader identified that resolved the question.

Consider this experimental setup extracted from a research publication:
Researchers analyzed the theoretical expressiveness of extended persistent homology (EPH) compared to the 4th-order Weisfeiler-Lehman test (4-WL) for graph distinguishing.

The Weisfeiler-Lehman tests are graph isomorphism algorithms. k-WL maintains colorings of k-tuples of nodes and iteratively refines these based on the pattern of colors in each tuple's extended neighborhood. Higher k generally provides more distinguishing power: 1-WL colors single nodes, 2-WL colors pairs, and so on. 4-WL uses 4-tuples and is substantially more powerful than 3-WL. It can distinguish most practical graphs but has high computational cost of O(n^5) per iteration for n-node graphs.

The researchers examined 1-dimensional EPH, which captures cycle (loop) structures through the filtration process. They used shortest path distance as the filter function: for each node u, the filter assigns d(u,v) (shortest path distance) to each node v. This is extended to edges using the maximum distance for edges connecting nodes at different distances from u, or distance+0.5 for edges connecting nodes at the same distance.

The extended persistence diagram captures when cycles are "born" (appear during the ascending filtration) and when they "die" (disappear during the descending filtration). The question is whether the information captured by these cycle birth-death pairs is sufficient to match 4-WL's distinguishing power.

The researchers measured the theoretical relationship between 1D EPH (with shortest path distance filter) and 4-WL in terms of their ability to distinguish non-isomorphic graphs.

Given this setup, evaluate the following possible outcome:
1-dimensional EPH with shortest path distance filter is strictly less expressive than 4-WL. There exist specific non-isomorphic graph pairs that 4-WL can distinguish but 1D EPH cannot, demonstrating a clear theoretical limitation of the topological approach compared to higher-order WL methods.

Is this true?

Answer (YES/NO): YES